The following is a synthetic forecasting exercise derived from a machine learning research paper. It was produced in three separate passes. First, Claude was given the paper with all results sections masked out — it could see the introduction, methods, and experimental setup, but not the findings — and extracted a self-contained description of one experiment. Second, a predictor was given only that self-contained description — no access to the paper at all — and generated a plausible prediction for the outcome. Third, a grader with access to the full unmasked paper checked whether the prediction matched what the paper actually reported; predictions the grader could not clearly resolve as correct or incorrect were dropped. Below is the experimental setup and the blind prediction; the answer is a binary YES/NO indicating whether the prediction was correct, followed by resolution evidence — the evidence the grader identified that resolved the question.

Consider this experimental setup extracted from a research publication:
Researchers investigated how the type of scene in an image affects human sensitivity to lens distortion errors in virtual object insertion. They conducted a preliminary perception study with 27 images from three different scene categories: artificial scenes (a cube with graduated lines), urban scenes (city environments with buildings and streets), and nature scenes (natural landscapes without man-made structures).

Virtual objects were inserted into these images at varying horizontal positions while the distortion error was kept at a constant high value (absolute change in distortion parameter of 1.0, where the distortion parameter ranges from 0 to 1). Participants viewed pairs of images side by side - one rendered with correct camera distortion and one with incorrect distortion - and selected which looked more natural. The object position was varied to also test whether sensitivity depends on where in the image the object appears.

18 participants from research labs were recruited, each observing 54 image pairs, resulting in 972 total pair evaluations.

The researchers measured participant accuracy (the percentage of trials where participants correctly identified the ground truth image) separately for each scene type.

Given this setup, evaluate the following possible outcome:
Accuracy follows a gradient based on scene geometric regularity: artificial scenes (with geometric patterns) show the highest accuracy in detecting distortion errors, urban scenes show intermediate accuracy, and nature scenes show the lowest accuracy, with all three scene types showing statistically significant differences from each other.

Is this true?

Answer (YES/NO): NO